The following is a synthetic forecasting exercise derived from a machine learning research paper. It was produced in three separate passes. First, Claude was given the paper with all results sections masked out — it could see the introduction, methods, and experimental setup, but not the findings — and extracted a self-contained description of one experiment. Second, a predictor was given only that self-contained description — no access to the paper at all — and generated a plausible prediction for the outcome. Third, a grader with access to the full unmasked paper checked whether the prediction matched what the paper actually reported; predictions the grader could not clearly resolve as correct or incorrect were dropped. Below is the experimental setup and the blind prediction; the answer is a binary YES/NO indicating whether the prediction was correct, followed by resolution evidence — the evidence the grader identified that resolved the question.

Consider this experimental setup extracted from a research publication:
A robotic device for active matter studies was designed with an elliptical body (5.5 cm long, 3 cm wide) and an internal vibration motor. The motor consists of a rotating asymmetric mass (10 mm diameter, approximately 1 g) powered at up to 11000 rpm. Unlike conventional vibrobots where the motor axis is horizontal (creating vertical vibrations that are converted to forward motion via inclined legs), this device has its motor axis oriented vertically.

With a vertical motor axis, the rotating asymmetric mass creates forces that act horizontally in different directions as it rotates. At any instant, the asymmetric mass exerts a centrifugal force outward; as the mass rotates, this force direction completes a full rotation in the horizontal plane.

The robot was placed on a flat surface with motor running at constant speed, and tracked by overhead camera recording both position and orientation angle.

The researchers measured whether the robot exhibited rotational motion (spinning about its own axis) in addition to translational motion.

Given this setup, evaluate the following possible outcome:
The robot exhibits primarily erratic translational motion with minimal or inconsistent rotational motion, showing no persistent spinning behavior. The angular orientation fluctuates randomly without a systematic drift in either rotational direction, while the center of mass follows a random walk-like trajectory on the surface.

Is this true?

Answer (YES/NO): NO